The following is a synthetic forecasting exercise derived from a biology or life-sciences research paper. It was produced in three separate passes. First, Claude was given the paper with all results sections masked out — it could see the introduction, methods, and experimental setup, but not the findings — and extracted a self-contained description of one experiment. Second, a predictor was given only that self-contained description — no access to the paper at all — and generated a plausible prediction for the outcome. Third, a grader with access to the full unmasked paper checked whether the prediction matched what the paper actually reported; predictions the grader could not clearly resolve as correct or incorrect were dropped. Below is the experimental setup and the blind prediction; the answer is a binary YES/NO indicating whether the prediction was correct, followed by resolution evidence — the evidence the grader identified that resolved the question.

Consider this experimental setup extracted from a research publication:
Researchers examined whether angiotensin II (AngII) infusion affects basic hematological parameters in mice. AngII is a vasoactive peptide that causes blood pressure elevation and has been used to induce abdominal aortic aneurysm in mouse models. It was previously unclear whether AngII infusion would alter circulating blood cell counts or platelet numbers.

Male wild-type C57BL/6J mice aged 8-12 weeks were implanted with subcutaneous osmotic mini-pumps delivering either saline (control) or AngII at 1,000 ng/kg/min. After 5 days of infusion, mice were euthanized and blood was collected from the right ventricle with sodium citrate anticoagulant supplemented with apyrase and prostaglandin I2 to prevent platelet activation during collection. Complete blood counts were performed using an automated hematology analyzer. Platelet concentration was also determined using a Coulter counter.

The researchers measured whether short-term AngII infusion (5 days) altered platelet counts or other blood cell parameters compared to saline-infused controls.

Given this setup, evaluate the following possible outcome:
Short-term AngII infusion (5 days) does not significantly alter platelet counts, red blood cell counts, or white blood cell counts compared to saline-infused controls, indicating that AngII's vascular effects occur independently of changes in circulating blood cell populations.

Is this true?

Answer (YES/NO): NO